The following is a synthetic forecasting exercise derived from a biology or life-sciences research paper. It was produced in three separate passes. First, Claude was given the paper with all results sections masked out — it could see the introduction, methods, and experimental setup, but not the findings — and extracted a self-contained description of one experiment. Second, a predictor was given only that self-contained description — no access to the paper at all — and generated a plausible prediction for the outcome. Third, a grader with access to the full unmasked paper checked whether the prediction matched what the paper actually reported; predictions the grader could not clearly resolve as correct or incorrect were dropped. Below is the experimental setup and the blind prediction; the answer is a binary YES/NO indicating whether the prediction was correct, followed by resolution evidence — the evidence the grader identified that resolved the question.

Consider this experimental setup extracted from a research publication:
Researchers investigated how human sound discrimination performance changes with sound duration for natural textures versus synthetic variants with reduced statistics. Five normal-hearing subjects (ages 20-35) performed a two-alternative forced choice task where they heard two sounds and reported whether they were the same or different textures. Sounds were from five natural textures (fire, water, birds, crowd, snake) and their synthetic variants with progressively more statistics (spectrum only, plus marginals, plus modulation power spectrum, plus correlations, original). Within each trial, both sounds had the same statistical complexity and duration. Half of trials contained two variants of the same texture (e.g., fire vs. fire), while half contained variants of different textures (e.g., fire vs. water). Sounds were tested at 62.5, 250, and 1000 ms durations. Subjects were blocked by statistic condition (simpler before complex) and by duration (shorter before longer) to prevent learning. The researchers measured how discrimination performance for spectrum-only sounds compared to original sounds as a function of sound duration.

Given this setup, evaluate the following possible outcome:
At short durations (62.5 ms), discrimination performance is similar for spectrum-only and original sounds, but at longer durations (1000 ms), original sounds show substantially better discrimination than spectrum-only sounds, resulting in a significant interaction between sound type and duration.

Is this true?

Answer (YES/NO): NO